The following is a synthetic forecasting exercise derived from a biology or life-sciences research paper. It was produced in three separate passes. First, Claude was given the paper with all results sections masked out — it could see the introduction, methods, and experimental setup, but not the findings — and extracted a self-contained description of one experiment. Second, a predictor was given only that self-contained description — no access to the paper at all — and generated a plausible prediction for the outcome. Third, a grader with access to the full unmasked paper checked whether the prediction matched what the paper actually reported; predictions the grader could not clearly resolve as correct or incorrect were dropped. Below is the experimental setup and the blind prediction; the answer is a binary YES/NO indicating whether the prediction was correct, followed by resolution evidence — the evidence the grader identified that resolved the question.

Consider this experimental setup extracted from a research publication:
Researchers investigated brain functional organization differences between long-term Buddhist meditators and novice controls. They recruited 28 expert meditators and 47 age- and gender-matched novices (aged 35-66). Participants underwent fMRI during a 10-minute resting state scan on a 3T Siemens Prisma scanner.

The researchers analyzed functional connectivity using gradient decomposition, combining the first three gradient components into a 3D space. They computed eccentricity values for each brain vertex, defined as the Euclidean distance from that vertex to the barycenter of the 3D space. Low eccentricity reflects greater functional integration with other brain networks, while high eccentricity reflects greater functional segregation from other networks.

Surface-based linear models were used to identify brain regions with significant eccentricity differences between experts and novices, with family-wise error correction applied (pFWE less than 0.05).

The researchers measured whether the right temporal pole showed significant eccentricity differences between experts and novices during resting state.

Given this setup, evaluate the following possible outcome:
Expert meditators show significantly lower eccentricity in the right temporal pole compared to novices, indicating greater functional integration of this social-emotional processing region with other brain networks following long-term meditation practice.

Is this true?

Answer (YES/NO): YES